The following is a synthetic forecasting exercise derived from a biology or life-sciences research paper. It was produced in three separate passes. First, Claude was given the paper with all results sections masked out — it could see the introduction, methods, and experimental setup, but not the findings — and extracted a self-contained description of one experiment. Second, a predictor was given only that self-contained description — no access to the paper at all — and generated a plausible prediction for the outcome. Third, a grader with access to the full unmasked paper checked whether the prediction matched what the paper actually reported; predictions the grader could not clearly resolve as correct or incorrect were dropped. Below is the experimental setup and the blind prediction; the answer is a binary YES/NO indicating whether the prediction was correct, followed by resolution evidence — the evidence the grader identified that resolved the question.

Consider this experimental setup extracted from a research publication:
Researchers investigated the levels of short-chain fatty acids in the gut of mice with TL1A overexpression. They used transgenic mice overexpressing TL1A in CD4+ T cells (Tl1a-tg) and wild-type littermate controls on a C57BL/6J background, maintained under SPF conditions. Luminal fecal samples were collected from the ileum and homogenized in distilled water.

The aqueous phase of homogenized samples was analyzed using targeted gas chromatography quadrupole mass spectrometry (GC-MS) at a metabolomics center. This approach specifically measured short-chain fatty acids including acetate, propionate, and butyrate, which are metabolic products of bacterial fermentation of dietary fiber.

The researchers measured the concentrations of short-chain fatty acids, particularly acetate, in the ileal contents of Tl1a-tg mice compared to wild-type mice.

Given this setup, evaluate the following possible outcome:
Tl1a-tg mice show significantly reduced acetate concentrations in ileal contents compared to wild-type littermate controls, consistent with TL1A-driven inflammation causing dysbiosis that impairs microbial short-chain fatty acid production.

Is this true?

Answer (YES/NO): NO